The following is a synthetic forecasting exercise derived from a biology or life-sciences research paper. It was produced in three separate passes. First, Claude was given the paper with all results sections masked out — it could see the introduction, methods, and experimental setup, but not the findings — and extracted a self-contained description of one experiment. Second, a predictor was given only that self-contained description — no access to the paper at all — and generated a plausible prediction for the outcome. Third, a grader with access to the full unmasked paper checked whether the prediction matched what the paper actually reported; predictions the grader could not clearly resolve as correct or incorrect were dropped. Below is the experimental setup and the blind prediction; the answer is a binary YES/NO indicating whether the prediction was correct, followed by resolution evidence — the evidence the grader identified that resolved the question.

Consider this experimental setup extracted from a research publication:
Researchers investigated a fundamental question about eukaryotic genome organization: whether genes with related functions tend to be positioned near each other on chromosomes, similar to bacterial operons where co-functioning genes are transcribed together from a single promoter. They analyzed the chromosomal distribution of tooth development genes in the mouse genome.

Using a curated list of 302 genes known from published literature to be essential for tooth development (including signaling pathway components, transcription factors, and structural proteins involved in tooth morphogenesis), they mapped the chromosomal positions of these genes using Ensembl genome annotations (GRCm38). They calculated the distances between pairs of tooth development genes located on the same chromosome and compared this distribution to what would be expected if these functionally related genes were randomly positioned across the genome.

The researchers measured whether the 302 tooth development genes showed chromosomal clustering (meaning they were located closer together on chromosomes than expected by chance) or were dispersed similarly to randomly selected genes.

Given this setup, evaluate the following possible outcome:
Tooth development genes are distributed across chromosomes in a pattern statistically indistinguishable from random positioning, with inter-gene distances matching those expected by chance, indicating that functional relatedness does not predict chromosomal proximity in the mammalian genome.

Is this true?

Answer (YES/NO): NO